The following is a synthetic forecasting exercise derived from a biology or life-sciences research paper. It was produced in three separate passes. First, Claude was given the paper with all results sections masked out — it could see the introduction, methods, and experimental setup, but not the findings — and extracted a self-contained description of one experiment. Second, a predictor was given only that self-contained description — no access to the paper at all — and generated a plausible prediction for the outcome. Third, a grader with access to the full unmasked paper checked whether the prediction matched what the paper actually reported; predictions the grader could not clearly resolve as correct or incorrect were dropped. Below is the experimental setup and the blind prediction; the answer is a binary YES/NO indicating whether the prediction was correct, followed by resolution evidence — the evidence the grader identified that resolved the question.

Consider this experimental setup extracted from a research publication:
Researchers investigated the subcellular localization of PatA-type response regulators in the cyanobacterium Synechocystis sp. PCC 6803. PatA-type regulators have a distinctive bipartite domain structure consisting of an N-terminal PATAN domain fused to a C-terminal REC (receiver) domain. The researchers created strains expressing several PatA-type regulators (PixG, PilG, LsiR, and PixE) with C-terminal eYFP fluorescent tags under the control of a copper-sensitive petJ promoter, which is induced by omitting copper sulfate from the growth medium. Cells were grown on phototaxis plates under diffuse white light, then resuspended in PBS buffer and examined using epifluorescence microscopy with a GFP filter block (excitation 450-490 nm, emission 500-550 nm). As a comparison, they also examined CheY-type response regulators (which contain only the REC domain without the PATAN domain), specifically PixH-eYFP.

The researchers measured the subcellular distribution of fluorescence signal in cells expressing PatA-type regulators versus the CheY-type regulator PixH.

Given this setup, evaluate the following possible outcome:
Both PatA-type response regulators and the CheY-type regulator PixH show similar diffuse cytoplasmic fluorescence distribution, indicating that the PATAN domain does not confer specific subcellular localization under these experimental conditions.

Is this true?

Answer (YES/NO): NO